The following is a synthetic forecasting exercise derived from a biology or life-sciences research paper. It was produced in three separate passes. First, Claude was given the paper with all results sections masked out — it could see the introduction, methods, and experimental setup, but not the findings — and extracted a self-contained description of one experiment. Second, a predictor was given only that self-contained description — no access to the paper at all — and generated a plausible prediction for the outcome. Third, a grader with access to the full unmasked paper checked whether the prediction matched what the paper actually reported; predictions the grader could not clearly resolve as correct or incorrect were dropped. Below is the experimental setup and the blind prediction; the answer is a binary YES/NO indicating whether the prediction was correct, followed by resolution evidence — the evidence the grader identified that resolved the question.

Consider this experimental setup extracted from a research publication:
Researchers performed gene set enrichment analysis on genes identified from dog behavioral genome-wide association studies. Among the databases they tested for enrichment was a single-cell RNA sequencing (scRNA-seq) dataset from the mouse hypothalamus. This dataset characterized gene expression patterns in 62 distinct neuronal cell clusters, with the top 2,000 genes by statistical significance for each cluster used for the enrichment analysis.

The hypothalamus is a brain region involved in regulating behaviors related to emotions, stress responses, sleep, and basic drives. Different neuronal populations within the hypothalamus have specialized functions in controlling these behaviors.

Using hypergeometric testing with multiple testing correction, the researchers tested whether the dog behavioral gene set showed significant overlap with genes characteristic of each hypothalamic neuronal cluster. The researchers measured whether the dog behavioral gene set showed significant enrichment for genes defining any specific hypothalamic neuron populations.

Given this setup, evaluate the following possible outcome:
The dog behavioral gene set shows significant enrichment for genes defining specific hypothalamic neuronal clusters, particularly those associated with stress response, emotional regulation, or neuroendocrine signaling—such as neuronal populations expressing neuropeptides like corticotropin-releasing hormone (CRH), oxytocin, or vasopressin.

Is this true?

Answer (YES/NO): NO